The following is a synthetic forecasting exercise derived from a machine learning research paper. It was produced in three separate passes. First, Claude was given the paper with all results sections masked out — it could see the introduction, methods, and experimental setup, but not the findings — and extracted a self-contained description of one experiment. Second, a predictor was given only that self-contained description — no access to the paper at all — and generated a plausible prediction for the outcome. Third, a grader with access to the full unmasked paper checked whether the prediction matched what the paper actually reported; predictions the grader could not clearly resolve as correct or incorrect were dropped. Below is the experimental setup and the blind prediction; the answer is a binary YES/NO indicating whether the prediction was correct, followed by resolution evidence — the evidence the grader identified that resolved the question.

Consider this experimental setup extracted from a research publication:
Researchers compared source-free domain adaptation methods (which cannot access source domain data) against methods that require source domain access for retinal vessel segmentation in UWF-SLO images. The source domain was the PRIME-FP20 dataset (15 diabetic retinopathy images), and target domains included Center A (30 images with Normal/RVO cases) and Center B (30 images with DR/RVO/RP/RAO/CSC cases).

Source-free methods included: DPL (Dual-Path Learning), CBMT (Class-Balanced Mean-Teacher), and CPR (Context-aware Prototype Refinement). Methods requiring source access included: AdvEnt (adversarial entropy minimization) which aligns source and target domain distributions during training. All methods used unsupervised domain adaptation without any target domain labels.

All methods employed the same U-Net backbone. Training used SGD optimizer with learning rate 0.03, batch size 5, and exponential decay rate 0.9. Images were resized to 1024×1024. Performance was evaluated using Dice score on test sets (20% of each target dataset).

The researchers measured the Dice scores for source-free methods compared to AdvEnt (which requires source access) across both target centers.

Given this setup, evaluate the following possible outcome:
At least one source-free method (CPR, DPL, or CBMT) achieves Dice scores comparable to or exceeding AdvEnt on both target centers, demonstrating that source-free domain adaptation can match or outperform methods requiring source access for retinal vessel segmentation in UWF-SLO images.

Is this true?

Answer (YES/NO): YES